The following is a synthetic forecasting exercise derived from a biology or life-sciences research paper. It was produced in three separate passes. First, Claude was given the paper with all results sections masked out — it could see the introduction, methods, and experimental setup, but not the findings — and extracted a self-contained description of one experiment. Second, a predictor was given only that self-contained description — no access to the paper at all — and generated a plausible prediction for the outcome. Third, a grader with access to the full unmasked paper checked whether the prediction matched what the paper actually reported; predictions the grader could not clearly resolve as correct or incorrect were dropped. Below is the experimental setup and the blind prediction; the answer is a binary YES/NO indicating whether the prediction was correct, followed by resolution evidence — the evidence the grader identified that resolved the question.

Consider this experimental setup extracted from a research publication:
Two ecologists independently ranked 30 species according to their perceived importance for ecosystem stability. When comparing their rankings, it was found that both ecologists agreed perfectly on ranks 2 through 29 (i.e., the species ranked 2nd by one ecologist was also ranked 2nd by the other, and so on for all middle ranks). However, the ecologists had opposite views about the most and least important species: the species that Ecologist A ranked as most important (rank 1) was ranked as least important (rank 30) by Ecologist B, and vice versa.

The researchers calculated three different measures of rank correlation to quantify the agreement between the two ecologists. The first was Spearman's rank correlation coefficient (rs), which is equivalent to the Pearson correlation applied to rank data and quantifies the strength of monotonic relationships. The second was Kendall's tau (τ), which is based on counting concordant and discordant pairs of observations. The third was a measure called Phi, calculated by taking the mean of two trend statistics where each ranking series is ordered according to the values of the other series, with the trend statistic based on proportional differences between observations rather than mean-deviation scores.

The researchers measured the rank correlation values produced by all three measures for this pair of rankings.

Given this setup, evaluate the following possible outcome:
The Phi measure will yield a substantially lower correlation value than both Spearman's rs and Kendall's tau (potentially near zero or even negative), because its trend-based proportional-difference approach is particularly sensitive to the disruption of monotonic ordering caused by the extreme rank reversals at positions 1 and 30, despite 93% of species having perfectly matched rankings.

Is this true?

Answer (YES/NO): YES